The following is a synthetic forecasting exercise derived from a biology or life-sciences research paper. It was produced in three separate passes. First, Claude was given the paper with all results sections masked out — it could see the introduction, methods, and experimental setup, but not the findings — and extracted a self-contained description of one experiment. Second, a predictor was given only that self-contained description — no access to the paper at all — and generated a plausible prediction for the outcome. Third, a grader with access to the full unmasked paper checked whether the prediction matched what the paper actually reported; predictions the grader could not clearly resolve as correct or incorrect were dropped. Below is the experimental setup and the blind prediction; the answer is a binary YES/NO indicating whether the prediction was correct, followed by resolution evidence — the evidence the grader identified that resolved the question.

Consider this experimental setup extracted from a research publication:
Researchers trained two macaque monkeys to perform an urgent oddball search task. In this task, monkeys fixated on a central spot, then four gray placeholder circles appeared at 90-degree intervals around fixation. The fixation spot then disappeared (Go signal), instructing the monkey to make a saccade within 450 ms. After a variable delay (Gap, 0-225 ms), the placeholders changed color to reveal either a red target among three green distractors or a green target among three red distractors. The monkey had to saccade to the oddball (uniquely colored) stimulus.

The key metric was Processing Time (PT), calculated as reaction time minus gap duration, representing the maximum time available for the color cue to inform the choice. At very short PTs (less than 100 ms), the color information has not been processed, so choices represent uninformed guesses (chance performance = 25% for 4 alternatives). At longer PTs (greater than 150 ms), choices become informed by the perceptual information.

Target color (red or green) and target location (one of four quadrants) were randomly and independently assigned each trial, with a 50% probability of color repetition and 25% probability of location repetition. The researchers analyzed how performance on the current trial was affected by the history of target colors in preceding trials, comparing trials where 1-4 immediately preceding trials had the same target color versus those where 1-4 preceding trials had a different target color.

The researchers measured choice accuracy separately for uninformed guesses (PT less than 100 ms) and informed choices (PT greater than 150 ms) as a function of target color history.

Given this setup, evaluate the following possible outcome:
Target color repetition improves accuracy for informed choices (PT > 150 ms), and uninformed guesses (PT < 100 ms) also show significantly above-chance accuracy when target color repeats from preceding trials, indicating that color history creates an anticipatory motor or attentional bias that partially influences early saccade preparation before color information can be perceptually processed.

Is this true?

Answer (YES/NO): NO